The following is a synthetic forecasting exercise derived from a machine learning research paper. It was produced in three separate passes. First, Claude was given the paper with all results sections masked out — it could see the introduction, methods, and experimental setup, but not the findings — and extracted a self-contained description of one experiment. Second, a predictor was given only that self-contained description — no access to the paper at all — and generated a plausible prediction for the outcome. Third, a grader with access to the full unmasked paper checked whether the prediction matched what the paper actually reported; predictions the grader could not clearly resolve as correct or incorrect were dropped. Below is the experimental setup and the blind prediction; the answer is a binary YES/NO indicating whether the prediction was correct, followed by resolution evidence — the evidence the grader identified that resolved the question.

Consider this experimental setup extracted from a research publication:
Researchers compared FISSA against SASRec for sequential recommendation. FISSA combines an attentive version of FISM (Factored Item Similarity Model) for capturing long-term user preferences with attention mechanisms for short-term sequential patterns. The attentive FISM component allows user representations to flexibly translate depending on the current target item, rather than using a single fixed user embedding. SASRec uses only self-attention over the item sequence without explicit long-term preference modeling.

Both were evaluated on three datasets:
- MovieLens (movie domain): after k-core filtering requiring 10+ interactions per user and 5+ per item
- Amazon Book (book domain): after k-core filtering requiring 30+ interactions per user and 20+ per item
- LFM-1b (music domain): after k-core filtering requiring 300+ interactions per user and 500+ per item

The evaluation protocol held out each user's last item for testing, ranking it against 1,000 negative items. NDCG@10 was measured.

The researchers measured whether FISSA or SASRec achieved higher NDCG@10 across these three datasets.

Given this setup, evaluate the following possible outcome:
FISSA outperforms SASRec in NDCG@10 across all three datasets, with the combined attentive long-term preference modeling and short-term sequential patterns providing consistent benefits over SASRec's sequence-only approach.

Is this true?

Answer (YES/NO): NO